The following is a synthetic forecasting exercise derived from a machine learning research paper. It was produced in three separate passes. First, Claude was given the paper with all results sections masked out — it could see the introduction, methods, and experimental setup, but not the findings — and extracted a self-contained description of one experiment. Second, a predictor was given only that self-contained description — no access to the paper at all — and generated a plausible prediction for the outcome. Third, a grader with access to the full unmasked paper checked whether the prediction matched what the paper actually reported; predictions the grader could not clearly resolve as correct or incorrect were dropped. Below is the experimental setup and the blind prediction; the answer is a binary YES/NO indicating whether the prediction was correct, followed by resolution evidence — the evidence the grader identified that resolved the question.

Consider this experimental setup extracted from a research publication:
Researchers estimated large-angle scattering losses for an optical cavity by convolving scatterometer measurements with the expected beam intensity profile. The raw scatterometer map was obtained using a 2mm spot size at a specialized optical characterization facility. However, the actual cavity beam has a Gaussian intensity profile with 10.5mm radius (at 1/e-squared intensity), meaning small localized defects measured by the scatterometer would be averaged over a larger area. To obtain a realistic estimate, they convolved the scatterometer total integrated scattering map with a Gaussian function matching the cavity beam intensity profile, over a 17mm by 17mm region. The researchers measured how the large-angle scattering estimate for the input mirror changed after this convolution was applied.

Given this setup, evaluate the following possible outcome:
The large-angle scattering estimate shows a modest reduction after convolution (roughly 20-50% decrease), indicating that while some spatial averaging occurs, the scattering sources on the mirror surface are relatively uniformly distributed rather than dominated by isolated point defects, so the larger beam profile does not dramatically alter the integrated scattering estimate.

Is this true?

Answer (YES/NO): NO